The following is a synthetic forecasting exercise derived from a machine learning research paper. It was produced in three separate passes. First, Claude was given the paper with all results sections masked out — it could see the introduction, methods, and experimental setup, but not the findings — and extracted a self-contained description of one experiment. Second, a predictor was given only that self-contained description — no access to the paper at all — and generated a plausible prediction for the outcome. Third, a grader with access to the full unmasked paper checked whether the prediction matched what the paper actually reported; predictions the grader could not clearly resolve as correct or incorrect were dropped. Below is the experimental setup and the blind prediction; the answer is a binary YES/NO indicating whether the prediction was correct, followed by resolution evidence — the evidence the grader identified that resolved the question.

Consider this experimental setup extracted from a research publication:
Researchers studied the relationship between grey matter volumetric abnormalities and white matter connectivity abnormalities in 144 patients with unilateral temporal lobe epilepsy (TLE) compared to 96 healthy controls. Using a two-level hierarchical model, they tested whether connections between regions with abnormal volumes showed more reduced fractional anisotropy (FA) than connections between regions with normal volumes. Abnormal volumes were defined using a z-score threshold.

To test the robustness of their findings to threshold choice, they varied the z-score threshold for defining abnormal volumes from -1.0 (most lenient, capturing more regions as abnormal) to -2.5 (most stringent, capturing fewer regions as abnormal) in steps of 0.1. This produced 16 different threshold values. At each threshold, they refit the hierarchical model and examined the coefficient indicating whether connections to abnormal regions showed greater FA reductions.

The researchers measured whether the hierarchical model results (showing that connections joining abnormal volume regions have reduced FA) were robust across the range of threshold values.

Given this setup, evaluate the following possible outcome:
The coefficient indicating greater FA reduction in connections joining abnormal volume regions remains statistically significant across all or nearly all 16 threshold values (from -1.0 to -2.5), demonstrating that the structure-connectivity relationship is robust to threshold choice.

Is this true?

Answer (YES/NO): YES